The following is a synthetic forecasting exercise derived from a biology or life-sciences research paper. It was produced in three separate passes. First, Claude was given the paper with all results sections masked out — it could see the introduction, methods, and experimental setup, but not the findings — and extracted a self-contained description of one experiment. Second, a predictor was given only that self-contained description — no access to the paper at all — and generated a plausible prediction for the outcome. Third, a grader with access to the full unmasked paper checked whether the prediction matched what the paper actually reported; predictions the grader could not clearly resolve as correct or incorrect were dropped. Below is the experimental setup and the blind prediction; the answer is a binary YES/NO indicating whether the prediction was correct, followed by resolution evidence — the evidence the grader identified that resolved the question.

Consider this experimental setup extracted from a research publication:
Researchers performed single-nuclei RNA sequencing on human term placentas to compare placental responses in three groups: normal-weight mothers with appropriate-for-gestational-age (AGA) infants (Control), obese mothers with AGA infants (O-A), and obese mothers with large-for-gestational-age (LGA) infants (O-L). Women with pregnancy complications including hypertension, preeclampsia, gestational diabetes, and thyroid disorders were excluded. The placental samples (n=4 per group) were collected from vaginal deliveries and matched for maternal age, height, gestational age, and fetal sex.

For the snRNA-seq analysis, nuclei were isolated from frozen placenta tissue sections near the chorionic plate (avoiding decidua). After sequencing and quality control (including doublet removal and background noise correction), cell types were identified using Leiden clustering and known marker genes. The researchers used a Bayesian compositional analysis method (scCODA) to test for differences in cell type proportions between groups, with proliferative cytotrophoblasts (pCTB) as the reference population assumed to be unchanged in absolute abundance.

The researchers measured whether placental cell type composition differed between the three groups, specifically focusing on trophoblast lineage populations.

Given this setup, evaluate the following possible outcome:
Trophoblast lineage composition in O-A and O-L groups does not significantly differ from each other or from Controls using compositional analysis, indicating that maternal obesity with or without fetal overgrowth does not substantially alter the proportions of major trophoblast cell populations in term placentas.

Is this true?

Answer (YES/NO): YES